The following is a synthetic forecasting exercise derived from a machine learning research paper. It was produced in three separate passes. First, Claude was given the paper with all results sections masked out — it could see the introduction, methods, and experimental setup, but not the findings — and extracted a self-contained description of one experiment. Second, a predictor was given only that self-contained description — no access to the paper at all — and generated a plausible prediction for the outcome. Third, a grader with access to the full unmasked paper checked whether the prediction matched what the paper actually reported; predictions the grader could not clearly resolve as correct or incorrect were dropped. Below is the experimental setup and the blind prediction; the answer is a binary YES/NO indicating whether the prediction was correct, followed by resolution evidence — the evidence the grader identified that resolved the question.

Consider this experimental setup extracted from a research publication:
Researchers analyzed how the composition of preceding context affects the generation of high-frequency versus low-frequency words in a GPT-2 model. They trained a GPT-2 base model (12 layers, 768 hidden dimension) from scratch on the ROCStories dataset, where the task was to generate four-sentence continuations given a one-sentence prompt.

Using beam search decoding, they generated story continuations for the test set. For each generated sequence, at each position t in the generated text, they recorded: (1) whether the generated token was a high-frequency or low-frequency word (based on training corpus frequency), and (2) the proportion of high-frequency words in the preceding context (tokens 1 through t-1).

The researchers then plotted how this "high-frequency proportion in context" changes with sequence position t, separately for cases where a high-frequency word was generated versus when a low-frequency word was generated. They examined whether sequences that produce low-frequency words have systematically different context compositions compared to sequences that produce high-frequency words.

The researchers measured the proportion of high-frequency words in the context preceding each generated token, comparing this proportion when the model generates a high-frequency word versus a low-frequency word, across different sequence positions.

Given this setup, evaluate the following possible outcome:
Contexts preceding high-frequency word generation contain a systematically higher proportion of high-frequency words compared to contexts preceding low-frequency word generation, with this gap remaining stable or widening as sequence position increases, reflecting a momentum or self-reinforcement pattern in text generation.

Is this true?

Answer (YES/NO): YES